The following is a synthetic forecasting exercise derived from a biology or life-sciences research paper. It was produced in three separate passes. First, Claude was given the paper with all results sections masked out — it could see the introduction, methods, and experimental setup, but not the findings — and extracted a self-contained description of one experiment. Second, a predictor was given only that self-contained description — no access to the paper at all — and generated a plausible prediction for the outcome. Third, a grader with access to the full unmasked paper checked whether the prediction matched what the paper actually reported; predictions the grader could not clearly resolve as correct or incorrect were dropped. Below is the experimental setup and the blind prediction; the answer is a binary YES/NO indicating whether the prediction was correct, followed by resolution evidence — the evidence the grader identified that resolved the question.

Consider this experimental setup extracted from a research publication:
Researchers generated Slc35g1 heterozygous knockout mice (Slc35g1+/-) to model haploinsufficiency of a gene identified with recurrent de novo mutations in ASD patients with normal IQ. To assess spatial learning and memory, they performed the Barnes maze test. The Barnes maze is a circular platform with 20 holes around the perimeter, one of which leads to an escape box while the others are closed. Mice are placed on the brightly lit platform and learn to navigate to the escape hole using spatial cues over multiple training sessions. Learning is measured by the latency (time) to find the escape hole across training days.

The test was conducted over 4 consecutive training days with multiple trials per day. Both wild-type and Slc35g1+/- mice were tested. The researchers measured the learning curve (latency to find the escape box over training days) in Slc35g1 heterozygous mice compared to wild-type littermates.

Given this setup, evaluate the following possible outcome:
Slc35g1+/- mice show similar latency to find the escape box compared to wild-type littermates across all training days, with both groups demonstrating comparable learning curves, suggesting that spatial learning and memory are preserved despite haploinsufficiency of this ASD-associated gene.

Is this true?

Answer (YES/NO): YES